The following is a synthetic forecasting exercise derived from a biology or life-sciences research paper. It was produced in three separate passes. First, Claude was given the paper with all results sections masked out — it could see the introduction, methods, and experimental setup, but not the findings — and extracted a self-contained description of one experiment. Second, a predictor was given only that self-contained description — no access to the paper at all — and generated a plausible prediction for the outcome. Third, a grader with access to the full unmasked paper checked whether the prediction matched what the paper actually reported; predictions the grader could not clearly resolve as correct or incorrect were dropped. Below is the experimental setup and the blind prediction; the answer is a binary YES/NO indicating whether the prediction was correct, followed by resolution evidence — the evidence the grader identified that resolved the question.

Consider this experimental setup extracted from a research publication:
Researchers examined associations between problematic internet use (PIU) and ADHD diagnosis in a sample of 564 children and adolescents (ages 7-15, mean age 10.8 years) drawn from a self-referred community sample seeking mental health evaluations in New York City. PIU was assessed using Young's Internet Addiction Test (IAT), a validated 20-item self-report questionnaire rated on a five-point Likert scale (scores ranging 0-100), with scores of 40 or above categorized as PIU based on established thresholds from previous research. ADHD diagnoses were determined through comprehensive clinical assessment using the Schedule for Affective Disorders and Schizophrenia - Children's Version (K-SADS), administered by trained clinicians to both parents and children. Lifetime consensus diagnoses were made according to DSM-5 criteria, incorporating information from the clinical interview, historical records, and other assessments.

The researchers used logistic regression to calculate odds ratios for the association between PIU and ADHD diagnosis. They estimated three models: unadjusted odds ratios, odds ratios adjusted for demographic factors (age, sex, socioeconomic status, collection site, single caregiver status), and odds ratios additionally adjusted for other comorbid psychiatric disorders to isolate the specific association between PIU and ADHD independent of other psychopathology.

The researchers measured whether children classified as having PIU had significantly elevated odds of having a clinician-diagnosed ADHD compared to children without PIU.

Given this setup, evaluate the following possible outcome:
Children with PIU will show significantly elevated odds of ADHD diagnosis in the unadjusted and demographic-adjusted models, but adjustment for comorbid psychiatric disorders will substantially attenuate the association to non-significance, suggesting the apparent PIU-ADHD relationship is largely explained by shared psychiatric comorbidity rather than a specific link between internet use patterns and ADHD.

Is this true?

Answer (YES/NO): NO